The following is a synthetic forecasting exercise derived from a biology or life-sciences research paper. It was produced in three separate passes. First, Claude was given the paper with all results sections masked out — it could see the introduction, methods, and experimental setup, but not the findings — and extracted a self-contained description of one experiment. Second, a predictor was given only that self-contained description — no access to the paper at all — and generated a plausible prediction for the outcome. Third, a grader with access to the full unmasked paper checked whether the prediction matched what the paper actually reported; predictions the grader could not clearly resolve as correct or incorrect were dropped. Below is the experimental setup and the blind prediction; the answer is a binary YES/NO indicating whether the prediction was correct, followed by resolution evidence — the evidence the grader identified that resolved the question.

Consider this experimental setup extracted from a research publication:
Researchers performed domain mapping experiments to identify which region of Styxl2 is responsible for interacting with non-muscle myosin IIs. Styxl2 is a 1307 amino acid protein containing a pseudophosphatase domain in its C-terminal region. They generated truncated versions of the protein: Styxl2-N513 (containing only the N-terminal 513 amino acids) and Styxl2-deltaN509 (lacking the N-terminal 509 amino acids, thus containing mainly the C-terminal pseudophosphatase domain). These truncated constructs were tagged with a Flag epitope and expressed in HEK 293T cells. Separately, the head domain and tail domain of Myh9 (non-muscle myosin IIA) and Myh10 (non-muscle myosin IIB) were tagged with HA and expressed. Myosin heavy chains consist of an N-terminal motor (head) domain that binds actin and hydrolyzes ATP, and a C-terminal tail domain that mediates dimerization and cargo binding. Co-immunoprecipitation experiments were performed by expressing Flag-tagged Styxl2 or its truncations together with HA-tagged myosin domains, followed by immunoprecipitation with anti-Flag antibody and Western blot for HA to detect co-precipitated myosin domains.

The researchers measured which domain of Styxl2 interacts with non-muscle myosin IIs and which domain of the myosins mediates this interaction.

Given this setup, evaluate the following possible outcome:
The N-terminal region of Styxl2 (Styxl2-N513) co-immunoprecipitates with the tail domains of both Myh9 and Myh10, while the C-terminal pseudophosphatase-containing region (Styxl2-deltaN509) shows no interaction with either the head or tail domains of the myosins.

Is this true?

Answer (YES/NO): NO